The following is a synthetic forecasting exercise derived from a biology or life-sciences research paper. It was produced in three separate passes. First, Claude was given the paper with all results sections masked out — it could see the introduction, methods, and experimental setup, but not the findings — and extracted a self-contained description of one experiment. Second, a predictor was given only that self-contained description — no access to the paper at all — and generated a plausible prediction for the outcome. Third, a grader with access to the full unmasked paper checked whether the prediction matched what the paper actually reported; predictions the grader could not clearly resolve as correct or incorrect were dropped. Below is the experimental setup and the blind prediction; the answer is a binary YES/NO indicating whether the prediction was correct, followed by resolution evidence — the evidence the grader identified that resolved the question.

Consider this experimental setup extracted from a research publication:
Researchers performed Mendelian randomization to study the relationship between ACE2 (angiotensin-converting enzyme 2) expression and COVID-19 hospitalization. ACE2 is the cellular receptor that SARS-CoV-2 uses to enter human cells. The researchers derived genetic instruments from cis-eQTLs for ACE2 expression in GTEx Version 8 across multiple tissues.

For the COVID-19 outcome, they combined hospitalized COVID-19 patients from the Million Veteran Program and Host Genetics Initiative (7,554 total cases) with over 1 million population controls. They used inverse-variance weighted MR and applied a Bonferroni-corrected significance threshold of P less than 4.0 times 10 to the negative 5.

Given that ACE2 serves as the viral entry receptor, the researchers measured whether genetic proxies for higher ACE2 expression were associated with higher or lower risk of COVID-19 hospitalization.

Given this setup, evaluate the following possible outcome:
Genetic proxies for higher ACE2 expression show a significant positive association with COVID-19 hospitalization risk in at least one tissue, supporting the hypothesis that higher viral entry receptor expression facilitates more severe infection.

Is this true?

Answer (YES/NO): YES